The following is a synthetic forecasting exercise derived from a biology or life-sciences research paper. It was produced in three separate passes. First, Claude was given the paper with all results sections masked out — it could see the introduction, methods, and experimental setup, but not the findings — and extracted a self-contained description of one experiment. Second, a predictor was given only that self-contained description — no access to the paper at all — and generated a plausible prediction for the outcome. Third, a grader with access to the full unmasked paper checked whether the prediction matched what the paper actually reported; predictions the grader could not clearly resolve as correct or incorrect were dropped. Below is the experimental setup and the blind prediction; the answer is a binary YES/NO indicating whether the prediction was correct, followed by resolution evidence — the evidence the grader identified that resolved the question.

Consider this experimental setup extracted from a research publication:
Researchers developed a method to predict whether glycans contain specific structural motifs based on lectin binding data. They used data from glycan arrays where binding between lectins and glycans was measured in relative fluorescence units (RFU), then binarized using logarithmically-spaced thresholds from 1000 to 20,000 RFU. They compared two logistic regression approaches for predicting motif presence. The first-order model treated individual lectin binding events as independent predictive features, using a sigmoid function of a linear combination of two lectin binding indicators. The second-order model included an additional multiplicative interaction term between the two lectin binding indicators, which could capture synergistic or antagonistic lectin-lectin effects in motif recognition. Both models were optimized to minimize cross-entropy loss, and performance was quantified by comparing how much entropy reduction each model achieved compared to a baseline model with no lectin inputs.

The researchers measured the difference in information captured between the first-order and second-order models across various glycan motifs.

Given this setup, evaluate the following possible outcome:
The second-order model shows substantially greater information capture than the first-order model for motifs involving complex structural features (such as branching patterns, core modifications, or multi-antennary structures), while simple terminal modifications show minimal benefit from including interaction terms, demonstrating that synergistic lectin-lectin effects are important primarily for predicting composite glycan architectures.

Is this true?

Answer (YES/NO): NO